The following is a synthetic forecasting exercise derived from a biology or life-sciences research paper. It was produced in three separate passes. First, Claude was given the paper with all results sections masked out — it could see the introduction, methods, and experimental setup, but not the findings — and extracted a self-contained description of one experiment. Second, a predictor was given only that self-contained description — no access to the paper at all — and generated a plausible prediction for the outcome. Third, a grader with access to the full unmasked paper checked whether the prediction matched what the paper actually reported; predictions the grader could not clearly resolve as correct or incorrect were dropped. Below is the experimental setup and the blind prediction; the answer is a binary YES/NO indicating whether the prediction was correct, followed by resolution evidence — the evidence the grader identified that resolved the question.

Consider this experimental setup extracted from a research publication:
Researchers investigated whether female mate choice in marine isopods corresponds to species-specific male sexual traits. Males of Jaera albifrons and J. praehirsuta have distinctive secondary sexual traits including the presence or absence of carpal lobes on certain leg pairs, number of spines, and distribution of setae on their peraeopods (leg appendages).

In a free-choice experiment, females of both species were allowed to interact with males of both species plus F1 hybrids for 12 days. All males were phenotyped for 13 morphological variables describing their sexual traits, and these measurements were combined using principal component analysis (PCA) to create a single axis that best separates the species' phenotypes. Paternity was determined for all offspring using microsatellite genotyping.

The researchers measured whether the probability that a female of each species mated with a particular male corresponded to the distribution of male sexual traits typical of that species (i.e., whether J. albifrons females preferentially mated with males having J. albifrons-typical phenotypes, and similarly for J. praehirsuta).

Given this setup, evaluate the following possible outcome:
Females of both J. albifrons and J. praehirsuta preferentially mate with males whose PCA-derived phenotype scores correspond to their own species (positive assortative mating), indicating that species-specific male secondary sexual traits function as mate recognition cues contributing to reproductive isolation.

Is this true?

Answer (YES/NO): NO